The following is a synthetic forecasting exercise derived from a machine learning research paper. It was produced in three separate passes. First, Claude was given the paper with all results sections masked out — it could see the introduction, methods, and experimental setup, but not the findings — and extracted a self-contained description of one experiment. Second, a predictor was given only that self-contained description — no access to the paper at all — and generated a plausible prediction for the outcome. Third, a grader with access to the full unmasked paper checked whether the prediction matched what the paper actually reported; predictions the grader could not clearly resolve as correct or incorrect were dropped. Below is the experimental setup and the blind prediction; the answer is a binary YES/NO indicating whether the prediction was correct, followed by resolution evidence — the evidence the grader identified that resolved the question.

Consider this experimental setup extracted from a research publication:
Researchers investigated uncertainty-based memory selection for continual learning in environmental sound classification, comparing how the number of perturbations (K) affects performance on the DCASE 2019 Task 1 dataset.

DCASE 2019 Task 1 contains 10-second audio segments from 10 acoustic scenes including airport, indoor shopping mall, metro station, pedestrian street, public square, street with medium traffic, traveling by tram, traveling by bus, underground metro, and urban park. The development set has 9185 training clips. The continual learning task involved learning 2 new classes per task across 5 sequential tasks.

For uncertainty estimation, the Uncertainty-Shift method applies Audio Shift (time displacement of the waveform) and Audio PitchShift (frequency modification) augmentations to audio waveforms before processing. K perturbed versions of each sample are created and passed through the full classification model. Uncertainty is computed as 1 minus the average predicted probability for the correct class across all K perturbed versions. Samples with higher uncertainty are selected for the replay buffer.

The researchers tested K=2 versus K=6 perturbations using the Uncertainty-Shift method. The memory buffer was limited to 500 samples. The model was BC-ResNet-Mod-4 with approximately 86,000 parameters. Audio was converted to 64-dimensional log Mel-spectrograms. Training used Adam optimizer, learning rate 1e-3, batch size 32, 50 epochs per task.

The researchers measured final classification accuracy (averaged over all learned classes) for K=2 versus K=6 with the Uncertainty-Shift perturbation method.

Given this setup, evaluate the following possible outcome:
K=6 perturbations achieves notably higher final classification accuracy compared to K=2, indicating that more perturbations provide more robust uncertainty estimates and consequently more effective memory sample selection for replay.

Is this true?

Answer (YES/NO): NO